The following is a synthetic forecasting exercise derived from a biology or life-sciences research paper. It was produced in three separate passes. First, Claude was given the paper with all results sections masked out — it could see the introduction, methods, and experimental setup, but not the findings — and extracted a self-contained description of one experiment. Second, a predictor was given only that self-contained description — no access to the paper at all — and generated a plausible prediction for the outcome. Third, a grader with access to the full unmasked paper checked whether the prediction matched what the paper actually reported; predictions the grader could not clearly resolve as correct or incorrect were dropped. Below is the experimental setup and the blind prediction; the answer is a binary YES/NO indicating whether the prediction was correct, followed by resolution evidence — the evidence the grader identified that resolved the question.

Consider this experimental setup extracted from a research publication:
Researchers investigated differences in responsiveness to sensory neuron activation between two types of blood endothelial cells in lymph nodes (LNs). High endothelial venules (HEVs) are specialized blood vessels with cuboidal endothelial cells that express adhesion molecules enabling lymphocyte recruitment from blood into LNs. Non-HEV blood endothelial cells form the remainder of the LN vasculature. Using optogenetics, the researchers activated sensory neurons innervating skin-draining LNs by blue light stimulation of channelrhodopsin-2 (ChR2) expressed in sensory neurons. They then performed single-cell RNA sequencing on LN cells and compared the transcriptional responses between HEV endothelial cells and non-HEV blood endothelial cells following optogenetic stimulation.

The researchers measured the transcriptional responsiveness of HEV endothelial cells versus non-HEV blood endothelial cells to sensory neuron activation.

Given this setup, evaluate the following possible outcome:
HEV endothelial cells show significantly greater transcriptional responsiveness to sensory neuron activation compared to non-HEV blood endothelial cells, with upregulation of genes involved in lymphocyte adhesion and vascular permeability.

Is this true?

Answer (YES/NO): NO